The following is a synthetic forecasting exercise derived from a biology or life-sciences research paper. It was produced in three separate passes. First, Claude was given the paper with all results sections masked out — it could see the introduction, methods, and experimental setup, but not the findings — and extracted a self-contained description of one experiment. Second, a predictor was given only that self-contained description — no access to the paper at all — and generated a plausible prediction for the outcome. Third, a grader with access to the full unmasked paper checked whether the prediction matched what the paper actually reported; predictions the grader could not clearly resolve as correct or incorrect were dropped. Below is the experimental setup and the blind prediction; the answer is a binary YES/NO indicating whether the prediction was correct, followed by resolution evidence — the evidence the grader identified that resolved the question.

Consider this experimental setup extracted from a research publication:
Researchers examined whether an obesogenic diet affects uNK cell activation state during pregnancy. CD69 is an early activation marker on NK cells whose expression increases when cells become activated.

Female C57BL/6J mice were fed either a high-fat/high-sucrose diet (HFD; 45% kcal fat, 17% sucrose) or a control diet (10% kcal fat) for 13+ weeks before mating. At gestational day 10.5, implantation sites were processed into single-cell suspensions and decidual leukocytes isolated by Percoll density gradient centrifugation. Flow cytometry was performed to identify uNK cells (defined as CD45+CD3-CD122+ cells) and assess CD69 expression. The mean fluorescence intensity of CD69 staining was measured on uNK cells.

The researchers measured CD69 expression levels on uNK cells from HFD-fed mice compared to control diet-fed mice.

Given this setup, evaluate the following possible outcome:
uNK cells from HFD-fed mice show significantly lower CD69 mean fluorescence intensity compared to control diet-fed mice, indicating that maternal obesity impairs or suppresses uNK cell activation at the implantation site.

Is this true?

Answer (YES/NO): NO